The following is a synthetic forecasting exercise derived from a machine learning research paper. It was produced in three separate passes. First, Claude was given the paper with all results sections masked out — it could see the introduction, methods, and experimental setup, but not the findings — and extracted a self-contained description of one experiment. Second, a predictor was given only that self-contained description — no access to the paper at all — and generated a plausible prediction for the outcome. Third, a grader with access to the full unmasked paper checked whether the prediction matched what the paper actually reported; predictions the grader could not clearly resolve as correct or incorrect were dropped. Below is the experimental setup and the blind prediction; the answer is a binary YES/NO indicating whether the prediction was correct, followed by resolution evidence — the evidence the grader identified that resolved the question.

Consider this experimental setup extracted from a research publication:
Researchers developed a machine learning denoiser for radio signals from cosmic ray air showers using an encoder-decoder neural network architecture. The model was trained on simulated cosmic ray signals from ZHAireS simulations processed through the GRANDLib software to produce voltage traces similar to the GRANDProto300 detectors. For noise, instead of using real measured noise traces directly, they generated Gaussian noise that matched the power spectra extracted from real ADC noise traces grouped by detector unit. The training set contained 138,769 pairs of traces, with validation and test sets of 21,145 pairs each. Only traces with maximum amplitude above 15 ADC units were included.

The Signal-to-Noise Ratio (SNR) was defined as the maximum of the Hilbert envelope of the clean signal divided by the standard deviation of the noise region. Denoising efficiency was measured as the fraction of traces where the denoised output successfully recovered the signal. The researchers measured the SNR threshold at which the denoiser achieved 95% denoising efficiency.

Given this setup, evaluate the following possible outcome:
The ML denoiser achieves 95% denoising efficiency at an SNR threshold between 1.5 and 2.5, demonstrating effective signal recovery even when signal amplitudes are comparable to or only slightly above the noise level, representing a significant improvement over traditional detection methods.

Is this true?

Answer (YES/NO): NO